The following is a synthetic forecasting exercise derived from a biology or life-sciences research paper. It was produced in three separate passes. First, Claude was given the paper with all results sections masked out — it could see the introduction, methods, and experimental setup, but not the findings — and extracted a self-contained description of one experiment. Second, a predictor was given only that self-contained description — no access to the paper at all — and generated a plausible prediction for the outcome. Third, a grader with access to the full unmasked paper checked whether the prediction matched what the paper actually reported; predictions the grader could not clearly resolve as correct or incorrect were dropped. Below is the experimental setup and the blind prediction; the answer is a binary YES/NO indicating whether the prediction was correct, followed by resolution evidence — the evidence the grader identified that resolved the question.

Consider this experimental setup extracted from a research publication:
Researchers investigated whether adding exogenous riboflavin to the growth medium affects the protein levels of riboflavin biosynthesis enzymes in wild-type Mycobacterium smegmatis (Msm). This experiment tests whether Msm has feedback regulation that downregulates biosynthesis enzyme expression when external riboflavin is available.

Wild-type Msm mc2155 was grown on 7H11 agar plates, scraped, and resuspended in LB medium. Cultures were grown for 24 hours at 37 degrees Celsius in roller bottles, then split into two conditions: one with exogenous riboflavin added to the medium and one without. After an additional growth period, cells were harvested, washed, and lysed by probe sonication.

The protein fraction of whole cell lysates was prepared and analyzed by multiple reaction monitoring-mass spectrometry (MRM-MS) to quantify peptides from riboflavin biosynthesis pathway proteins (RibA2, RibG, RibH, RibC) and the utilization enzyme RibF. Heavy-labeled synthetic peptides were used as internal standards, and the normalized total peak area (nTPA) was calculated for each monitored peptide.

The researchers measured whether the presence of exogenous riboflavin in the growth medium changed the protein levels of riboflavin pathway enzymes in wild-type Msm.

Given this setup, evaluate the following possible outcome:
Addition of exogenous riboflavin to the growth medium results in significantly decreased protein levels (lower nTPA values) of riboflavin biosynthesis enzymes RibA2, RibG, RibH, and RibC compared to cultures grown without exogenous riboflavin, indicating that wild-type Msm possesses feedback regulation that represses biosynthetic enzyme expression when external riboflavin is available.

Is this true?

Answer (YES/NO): NO